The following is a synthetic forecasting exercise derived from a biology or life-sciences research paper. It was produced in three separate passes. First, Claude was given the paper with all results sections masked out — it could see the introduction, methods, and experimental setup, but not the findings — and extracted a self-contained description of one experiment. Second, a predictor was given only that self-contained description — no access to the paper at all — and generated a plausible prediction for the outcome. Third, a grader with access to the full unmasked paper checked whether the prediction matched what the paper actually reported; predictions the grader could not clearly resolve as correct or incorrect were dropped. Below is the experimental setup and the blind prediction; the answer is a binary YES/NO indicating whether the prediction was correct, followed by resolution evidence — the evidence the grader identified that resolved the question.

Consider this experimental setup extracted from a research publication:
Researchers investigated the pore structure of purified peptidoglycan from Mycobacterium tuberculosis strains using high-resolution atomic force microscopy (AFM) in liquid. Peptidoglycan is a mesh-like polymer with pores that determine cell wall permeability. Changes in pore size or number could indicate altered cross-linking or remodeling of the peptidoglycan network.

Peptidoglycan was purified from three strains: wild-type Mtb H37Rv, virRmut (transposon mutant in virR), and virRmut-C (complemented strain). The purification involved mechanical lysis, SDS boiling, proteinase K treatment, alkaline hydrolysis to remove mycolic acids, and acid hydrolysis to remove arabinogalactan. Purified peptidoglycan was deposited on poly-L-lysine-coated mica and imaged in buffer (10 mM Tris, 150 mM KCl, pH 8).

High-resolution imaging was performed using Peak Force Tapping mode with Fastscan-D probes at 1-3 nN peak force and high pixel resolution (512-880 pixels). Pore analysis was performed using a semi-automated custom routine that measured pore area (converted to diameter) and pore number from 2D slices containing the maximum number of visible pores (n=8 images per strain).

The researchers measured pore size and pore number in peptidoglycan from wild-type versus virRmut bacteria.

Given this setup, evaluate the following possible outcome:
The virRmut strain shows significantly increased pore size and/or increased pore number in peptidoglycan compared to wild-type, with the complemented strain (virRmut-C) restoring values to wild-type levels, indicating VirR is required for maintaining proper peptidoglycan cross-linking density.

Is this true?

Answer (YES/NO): NO